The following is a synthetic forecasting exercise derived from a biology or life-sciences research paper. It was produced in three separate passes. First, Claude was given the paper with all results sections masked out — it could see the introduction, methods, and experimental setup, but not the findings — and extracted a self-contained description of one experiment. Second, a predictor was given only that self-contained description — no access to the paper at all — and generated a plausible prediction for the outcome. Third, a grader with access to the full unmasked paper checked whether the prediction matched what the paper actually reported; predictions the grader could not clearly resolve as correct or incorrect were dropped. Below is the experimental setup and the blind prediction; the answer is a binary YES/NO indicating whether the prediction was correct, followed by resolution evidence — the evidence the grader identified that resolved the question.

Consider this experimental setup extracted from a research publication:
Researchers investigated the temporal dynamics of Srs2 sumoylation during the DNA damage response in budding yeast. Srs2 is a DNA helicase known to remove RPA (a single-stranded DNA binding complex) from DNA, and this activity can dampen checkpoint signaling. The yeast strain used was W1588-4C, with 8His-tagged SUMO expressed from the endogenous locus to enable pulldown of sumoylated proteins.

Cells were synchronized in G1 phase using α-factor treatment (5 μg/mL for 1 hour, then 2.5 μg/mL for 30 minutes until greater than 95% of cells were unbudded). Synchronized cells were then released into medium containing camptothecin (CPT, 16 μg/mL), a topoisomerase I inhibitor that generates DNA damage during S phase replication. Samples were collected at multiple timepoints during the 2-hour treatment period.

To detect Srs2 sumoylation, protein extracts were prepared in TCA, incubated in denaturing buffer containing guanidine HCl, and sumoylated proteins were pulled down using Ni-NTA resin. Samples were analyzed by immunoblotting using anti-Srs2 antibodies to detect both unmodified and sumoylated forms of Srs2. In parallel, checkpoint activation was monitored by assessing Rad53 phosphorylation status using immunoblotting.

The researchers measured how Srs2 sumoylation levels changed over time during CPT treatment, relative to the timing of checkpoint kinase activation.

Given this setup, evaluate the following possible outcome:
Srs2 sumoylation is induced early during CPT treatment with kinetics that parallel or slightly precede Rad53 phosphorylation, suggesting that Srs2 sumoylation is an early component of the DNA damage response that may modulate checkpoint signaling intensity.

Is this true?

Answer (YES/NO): NO